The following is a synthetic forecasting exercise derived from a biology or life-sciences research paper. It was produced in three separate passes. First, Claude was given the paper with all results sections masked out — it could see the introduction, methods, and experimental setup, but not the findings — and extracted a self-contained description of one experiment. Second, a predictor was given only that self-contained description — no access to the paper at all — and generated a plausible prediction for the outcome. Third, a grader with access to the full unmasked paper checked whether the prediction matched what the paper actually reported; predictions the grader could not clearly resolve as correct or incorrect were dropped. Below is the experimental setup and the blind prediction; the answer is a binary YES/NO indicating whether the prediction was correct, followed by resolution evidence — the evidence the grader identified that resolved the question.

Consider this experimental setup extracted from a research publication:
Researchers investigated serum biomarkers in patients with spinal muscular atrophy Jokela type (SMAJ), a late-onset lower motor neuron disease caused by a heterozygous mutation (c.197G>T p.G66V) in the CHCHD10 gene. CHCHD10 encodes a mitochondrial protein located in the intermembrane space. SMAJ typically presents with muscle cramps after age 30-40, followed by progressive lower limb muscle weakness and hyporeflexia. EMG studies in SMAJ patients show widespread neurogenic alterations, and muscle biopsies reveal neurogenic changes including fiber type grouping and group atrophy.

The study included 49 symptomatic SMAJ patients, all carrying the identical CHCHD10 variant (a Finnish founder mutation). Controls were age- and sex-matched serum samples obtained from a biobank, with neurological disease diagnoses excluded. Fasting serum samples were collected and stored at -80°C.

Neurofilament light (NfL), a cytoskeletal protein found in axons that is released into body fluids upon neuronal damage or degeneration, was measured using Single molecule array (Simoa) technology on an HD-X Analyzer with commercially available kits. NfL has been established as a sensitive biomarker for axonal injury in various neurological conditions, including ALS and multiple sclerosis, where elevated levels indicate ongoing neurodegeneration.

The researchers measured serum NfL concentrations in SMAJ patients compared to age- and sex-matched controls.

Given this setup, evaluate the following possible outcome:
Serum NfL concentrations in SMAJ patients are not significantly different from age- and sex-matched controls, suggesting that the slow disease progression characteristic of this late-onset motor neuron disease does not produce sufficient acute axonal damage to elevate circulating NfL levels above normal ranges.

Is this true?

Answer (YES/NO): YES